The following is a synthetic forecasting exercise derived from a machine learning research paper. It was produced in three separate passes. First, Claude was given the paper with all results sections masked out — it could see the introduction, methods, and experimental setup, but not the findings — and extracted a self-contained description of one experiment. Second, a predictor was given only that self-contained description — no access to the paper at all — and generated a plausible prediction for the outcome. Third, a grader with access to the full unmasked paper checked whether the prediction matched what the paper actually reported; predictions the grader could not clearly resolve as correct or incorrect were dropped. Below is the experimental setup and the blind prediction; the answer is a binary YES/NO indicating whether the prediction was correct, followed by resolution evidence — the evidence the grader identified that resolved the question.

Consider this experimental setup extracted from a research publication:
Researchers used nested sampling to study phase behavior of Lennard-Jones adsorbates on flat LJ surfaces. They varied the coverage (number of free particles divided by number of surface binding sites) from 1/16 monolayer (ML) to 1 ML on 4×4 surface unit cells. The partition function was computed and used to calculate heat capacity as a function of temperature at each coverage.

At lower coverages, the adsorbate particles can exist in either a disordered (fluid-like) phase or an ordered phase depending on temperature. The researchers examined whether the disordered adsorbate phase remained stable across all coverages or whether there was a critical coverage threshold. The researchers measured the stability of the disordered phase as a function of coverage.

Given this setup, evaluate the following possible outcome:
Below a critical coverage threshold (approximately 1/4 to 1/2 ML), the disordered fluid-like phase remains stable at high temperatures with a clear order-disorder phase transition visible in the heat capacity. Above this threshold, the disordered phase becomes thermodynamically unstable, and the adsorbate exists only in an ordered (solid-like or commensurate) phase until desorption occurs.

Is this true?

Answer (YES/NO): NO